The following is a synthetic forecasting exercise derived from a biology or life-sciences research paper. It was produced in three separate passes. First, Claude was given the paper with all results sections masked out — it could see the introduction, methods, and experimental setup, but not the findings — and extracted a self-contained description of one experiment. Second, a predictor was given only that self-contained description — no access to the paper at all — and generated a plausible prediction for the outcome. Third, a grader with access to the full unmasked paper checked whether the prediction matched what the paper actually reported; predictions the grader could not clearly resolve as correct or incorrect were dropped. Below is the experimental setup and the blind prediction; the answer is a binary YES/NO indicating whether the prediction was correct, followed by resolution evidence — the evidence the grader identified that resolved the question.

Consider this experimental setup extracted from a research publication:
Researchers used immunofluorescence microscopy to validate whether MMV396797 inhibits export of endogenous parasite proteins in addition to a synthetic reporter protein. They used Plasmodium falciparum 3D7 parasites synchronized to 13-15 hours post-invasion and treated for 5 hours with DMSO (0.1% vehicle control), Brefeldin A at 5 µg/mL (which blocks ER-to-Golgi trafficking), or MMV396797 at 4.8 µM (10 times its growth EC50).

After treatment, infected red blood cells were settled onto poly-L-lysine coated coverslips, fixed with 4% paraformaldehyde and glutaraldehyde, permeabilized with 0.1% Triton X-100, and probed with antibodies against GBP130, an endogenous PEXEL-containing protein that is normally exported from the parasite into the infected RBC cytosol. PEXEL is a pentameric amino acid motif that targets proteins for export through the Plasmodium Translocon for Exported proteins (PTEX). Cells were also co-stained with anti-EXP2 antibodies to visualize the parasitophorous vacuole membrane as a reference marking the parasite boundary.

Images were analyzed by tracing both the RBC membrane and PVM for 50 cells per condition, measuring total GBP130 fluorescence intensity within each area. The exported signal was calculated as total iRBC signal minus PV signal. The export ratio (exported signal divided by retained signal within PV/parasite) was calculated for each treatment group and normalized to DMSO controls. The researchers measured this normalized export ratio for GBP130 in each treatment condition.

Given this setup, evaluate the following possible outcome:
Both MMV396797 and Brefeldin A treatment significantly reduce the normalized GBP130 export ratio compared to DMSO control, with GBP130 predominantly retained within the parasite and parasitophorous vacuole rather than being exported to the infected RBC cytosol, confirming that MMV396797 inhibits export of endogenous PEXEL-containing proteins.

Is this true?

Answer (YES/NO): YES